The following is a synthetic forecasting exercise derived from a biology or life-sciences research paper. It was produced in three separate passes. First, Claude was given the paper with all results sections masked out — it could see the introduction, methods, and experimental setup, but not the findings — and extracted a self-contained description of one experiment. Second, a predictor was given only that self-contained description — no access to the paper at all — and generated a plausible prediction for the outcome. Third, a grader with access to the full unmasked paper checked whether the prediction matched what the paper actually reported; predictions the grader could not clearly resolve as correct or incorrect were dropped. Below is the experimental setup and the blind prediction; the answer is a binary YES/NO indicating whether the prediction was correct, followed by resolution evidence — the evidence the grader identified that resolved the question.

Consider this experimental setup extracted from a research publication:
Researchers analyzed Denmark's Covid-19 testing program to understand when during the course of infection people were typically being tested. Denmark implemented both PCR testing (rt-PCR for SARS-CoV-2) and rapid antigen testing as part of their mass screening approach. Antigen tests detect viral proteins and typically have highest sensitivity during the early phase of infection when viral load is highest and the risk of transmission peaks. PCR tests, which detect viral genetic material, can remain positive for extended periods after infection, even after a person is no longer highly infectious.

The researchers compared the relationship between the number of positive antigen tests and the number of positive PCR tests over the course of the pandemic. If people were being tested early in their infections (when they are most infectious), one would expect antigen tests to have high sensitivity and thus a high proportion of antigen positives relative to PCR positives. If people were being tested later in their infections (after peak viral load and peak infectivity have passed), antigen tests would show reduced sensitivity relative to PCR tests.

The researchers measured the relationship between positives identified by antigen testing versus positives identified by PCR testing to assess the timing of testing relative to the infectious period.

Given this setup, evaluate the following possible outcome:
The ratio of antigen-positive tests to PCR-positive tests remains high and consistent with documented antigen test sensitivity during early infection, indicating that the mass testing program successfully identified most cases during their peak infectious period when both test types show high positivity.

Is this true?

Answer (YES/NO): NO